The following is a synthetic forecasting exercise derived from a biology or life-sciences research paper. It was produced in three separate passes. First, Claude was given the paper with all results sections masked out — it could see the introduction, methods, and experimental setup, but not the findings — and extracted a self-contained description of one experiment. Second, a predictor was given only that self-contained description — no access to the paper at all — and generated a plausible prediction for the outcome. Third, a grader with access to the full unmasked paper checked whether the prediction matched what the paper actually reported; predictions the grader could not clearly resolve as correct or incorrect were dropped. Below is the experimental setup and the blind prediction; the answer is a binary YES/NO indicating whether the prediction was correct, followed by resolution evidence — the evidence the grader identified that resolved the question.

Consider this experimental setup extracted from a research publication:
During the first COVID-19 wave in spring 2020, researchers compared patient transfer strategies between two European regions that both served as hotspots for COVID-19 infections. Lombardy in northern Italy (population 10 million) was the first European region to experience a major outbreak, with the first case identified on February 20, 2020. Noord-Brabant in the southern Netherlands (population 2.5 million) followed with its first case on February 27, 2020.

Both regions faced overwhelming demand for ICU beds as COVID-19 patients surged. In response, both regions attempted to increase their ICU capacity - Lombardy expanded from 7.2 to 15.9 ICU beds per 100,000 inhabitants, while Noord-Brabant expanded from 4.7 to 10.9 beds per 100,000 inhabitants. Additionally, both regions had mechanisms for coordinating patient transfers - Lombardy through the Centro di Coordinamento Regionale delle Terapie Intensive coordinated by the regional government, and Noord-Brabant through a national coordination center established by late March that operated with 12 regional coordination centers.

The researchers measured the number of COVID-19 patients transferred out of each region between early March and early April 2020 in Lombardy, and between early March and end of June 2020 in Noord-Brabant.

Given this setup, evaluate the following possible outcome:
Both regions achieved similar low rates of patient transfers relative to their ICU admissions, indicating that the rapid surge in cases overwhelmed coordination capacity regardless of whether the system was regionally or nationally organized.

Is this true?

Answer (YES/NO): NO